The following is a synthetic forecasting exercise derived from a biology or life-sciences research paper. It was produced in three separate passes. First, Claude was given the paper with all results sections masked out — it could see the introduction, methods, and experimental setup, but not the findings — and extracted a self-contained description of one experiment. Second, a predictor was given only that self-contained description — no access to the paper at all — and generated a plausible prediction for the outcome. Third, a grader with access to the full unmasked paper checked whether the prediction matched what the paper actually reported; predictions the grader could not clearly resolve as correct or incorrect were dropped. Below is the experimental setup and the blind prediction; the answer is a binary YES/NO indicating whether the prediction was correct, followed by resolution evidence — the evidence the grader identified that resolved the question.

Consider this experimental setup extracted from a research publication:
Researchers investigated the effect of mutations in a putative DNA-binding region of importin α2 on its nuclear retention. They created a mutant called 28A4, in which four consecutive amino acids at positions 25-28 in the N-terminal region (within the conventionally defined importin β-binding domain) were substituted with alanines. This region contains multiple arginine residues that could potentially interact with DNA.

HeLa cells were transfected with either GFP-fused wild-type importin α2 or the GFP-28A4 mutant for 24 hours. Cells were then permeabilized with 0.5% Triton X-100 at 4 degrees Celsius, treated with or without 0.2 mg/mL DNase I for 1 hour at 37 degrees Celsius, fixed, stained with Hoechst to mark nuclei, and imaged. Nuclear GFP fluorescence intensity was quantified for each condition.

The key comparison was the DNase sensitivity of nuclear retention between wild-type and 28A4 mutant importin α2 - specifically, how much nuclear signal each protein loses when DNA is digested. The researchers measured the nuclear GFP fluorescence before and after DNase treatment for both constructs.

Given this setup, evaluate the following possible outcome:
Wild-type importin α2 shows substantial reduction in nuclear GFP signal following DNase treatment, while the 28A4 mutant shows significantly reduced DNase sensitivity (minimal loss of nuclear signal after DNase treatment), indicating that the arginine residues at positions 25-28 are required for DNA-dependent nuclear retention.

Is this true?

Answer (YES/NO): NO